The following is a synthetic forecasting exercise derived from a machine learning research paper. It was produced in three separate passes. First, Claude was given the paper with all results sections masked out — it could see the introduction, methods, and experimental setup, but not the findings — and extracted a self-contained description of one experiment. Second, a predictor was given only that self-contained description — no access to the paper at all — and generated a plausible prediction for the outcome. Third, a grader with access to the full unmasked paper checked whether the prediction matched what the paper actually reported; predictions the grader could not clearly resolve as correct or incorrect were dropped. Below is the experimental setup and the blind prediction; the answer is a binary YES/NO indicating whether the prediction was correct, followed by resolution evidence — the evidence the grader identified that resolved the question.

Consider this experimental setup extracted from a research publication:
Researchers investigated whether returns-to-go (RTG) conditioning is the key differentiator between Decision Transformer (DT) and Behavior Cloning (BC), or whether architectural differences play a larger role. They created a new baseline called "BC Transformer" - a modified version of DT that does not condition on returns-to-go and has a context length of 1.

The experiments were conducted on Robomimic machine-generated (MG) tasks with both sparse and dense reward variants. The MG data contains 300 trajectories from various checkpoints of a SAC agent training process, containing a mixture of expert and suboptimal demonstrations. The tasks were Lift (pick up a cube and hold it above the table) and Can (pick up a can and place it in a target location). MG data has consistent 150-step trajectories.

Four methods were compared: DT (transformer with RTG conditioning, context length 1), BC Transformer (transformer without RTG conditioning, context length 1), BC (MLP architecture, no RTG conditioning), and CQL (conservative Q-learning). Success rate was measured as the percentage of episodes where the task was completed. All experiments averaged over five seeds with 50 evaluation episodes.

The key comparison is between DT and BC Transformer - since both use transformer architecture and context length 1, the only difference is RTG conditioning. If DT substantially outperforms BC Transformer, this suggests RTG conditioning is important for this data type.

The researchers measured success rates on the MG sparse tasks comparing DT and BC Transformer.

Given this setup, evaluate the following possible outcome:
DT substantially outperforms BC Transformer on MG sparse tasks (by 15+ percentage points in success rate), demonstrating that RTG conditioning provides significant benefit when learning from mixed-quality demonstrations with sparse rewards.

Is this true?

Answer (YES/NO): YES